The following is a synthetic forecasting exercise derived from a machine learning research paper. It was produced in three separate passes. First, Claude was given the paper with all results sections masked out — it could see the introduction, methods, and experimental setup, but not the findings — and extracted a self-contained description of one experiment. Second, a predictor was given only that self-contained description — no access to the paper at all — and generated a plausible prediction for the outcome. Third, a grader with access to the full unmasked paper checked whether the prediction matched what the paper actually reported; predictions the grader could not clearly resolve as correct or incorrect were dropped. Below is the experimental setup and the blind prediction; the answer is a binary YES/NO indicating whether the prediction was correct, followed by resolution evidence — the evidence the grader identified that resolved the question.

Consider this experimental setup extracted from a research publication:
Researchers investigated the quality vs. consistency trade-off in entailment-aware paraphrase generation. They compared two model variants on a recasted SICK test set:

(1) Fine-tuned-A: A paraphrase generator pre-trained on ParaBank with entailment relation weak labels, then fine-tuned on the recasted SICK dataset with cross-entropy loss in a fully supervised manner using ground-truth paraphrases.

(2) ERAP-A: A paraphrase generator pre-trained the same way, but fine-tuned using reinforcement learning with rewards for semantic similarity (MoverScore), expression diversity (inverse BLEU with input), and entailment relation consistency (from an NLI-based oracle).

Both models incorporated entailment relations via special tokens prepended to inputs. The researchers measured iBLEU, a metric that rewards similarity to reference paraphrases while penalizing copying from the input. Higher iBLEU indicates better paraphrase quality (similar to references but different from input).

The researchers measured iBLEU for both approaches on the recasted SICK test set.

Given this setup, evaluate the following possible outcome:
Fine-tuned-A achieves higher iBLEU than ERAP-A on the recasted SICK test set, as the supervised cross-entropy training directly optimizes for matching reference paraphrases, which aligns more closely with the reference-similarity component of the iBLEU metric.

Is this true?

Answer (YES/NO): YES